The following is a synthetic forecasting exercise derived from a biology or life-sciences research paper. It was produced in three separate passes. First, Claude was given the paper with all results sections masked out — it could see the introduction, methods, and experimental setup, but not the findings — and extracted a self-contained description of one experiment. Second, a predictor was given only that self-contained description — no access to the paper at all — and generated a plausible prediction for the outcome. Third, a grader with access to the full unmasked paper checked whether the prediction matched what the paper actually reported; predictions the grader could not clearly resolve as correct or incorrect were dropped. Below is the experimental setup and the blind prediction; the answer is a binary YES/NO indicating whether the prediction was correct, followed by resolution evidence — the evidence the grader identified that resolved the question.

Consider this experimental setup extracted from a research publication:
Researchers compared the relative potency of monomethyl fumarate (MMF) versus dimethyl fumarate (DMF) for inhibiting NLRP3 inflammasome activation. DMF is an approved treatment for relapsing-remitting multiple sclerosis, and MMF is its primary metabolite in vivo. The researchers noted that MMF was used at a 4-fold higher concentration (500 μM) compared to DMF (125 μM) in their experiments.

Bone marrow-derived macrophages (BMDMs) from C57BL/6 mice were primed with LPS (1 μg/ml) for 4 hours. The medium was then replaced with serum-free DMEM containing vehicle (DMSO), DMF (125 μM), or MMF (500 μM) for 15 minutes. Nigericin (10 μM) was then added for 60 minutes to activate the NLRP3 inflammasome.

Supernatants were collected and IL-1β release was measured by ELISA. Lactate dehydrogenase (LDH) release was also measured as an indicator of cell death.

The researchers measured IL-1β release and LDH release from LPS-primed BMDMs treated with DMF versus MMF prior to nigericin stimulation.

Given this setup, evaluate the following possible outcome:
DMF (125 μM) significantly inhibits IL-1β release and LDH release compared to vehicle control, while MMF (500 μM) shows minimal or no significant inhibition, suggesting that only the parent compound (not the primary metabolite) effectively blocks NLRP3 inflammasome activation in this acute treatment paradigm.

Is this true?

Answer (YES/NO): NO